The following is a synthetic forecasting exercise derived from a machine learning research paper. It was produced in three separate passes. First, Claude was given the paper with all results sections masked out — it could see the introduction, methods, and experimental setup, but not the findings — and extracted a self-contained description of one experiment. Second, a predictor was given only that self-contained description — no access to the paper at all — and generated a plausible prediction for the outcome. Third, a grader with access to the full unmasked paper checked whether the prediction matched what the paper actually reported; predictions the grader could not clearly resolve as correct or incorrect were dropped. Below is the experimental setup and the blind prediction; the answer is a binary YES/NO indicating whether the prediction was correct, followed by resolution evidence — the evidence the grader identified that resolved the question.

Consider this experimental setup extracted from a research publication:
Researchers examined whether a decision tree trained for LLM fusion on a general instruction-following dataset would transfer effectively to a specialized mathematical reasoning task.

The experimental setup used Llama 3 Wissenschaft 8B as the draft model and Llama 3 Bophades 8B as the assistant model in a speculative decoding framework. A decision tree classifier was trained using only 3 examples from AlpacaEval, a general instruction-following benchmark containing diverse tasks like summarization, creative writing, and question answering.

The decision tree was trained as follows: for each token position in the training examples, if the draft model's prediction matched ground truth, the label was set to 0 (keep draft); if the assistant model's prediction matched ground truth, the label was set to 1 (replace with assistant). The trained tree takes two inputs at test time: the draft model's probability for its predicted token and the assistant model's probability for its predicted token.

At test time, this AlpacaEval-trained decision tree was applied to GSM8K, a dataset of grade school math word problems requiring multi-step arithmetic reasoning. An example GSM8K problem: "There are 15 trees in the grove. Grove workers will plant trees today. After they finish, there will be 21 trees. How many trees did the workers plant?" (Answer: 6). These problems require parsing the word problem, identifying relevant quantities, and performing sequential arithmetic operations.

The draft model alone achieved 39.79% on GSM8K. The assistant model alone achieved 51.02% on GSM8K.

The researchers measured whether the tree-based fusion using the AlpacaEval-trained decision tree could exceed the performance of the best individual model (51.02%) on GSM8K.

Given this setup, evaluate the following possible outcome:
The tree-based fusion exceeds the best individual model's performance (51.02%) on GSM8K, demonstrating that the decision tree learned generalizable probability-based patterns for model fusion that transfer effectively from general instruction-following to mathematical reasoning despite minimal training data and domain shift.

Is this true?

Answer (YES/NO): NO